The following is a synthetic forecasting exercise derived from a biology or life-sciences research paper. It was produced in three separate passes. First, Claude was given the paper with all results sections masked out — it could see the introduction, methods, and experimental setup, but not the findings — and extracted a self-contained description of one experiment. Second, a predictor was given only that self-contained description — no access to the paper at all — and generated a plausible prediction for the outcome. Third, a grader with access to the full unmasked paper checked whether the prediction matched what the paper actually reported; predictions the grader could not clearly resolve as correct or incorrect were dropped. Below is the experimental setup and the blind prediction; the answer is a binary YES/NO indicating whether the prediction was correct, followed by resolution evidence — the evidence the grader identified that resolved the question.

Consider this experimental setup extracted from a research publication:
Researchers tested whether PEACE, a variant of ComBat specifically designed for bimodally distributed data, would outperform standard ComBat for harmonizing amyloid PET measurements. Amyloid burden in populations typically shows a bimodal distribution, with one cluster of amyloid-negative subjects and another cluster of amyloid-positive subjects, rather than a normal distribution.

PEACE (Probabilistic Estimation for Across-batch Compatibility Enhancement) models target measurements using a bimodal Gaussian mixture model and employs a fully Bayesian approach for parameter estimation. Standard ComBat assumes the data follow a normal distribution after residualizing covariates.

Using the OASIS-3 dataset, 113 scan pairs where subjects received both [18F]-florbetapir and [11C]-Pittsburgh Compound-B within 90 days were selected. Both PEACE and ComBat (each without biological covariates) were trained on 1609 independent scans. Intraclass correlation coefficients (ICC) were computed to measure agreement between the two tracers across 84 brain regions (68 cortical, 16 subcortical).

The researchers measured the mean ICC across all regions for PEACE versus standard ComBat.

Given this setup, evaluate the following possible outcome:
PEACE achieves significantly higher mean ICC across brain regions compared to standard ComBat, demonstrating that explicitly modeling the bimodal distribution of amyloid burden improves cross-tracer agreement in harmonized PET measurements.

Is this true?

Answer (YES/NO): NO